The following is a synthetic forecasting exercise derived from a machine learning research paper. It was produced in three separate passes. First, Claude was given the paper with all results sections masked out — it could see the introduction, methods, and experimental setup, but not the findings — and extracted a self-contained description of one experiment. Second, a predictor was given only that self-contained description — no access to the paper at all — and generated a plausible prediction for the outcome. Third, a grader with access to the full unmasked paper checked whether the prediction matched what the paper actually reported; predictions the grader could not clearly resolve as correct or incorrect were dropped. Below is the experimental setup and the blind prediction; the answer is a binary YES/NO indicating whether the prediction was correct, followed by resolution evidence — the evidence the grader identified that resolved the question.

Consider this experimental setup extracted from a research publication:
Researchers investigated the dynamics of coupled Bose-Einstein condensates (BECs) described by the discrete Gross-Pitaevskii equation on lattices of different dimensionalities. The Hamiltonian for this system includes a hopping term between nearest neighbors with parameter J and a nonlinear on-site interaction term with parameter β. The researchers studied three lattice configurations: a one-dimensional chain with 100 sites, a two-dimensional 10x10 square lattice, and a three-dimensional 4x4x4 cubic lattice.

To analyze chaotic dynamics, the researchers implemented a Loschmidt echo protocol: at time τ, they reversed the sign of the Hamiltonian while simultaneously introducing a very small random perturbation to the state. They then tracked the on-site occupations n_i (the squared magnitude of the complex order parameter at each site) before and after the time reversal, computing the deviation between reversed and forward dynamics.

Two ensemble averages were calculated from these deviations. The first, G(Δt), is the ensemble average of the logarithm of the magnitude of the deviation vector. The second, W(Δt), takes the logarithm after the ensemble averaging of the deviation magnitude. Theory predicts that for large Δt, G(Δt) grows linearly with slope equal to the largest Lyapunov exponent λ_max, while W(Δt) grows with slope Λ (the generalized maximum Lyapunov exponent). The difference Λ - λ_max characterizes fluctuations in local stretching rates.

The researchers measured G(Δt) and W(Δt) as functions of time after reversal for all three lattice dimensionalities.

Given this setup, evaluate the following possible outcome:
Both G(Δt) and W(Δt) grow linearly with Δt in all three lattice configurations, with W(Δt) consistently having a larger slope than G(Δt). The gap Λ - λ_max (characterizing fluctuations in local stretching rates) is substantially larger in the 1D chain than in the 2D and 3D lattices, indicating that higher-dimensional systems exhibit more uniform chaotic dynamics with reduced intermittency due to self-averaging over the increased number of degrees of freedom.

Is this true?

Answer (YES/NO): YES